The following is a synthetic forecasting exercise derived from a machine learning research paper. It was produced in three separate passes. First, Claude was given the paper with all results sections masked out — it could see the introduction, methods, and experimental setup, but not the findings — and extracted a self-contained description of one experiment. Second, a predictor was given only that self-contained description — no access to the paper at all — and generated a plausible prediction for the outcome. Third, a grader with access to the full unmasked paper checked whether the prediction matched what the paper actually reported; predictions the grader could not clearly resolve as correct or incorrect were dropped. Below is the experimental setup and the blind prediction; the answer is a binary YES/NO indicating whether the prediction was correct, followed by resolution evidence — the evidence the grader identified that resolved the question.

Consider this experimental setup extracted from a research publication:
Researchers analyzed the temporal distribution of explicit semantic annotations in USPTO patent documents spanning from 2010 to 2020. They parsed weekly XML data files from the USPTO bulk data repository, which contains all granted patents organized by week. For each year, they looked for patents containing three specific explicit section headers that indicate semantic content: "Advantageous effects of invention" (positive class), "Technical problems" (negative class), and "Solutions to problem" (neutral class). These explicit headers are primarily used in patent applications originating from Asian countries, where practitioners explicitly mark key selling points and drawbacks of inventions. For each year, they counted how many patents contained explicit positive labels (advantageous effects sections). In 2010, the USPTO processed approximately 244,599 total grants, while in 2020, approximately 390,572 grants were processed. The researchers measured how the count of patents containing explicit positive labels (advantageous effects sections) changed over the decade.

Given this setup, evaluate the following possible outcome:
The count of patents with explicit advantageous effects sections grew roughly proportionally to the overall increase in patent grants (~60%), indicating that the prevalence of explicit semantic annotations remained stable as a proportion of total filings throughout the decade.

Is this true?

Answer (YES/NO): NO